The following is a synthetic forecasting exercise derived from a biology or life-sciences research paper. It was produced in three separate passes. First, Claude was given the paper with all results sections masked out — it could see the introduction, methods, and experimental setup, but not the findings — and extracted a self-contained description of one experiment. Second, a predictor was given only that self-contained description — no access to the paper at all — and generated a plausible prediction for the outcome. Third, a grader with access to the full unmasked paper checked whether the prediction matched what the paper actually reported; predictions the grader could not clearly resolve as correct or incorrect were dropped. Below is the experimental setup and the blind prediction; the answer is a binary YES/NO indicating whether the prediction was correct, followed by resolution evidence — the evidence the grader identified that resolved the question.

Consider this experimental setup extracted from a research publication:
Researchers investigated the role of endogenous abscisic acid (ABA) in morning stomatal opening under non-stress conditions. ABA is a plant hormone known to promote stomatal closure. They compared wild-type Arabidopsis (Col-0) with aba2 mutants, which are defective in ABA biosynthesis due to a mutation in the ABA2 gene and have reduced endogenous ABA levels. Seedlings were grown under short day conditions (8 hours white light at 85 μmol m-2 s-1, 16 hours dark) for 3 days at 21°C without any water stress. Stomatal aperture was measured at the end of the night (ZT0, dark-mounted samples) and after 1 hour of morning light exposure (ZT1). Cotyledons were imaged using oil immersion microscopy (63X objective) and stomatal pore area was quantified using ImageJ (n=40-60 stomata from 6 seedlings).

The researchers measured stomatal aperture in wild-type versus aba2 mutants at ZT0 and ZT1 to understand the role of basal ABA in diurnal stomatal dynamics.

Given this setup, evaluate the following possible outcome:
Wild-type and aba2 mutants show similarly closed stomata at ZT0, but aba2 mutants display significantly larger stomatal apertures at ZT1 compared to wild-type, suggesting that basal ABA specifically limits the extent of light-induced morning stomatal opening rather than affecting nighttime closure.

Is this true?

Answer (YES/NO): NO